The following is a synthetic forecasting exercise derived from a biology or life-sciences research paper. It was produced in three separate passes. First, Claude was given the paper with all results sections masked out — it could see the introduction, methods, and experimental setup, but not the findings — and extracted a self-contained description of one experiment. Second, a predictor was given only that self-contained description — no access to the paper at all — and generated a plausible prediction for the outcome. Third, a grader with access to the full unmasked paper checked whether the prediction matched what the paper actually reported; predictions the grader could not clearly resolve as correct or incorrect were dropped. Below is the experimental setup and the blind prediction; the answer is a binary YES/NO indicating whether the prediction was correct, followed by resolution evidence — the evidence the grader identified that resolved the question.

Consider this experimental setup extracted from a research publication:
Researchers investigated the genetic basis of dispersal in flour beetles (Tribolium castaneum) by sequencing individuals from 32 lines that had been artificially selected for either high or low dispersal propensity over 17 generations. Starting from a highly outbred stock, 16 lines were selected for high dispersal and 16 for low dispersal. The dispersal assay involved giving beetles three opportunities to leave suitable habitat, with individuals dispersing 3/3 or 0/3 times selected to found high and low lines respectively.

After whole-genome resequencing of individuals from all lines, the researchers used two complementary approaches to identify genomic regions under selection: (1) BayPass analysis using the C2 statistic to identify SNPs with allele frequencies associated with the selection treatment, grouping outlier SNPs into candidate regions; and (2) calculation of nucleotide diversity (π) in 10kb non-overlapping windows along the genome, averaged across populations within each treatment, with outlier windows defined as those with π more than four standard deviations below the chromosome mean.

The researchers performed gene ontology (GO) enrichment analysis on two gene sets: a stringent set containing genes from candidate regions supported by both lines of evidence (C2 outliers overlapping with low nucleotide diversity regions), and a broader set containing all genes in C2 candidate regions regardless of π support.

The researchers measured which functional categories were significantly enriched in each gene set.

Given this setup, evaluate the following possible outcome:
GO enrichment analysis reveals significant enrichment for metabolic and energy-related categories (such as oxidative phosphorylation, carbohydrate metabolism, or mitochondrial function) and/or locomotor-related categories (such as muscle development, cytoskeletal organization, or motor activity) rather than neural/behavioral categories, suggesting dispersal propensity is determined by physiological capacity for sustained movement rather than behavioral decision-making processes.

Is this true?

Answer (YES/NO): NO